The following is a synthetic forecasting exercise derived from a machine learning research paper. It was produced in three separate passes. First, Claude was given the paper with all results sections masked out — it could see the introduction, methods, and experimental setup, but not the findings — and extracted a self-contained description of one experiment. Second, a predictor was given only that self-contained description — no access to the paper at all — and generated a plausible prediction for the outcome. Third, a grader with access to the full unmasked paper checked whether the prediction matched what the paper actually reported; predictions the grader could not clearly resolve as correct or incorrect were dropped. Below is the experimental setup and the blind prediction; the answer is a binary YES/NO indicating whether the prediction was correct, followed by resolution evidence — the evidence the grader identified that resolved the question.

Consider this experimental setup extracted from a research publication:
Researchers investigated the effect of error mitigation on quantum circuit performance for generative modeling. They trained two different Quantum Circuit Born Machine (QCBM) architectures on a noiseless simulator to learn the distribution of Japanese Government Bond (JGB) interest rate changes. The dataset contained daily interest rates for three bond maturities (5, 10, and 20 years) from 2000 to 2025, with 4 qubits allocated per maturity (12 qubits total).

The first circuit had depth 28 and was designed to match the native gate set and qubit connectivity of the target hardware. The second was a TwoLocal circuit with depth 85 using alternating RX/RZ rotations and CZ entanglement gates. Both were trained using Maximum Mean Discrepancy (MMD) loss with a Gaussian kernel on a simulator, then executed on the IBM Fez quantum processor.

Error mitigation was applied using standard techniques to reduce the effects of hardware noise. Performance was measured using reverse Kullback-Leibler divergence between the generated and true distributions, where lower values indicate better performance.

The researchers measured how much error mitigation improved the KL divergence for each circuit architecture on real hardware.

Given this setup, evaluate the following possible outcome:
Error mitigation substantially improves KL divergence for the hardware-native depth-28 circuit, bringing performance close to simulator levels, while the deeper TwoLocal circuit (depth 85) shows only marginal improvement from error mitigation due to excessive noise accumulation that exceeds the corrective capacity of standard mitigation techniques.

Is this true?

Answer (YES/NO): NO